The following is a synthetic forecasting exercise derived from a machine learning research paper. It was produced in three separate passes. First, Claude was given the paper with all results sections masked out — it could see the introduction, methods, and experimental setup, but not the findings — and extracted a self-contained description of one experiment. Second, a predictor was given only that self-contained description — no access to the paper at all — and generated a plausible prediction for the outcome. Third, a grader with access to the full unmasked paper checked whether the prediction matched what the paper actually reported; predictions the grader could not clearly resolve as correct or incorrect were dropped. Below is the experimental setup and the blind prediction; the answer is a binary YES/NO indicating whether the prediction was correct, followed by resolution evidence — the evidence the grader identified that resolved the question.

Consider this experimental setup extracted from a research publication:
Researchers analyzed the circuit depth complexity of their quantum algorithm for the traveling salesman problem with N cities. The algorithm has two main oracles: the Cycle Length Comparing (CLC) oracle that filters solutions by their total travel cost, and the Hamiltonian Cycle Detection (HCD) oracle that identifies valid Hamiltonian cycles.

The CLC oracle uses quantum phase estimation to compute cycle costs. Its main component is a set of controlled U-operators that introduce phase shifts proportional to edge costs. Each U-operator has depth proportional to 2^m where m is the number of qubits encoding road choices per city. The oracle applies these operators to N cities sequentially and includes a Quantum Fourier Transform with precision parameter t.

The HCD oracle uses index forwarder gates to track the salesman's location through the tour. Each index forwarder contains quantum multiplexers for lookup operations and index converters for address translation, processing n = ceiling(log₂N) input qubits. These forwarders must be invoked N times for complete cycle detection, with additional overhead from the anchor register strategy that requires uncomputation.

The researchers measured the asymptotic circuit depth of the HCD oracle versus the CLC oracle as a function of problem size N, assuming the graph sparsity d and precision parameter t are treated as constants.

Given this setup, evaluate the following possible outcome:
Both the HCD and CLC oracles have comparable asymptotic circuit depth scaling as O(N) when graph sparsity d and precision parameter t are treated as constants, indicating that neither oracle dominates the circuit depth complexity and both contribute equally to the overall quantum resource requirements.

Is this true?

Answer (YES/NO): NO